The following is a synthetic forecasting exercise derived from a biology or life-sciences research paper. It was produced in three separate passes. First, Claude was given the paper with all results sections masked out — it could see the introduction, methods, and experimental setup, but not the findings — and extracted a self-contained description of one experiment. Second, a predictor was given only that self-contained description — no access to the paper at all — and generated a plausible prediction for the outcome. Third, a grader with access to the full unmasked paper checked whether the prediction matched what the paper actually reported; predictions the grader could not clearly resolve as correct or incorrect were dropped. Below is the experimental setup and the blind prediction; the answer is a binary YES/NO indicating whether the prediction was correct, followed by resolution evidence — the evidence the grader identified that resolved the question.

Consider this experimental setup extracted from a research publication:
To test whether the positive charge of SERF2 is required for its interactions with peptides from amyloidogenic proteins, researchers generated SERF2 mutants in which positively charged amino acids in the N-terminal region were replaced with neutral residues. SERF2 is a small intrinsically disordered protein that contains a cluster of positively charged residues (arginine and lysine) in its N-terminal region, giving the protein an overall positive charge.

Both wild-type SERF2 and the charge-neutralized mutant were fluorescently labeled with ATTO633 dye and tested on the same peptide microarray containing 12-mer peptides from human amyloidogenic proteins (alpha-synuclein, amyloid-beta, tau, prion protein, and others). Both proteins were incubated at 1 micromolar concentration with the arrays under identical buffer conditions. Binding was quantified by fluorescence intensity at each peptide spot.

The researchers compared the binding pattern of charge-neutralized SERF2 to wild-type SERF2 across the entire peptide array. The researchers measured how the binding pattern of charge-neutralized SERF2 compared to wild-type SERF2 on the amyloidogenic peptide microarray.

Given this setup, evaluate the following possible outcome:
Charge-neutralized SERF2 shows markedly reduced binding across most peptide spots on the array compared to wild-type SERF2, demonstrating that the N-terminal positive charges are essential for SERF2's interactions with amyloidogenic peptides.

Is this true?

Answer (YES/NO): YES